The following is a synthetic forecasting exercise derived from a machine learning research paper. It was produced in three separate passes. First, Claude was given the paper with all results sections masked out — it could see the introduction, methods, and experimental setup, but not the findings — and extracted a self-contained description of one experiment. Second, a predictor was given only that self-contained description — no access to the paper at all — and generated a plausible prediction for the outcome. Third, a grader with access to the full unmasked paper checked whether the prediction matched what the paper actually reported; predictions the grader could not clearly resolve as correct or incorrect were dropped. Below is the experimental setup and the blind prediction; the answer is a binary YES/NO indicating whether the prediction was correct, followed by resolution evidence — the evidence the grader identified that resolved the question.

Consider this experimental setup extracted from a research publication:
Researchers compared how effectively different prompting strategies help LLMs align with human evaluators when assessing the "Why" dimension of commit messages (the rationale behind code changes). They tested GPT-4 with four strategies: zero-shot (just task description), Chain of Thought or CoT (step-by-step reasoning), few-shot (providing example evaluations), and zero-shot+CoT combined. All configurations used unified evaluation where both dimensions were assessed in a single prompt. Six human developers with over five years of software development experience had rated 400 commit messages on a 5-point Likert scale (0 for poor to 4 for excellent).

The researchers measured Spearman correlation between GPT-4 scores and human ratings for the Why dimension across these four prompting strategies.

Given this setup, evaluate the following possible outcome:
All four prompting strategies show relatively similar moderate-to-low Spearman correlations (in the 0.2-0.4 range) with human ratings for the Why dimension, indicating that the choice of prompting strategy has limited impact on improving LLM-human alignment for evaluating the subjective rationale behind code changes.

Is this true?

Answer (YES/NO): NO